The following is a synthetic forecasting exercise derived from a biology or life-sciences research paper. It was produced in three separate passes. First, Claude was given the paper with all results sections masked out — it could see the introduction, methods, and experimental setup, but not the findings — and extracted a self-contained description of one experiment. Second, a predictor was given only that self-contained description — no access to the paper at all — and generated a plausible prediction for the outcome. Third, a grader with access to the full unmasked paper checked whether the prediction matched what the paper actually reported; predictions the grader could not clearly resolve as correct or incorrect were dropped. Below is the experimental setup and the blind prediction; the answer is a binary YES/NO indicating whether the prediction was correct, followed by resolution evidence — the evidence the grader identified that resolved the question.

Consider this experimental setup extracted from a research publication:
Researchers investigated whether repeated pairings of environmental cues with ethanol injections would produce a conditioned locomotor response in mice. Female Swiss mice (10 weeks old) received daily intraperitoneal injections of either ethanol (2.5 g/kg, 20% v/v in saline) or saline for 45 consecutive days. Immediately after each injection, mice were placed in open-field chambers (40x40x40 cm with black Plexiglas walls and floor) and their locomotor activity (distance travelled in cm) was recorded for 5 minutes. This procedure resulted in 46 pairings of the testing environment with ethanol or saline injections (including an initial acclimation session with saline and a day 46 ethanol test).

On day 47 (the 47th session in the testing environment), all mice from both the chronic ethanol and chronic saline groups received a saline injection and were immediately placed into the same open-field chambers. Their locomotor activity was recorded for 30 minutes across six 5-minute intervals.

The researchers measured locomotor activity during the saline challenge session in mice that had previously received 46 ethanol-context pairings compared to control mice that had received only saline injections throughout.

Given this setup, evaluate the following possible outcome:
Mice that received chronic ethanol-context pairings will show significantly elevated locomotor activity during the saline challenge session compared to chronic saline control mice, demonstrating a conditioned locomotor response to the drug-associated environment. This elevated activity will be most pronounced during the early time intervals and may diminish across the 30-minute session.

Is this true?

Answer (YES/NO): NO